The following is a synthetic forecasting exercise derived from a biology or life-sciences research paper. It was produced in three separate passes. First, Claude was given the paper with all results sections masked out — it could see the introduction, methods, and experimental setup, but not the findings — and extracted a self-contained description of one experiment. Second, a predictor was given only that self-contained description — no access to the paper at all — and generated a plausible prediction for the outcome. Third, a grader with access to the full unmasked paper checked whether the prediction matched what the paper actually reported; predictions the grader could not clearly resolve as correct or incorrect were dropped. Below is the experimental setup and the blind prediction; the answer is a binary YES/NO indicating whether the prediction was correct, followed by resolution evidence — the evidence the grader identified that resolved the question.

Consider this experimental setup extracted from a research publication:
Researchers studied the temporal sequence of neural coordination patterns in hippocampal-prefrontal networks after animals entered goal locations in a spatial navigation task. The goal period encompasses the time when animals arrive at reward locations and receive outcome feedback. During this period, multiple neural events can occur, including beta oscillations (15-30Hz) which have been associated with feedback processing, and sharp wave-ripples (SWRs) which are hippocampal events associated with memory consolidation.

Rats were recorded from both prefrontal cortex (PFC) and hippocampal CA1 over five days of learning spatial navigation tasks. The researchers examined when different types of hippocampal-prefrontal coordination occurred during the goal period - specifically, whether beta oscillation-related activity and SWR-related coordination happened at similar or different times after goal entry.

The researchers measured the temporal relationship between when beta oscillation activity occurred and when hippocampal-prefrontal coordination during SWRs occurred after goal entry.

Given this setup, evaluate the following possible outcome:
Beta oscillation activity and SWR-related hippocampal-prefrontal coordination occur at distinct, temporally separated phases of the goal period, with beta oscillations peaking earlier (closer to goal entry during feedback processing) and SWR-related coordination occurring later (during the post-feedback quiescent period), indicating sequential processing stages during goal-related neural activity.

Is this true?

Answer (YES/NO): YES